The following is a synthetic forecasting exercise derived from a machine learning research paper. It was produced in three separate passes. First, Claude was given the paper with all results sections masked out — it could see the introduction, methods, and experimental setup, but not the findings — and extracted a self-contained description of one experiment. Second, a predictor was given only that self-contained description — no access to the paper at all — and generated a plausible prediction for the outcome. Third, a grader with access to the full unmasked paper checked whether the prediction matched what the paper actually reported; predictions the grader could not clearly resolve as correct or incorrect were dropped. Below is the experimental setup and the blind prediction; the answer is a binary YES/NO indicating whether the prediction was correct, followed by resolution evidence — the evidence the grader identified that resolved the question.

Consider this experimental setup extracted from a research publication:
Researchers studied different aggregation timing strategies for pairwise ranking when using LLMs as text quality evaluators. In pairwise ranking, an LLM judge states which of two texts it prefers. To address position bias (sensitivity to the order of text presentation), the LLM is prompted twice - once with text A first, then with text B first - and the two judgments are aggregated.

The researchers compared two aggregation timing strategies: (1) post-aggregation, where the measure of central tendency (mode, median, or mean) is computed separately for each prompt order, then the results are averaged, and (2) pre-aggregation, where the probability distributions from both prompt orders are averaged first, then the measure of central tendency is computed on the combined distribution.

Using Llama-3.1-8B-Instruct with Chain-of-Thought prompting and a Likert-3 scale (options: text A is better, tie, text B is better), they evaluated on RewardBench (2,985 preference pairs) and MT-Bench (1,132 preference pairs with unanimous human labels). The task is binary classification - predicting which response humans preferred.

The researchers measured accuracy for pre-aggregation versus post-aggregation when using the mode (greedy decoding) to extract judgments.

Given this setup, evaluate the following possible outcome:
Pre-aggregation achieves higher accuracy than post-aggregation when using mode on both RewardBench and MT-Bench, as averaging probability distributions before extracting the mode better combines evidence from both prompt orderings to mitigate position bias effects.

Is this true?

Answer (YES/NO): YES